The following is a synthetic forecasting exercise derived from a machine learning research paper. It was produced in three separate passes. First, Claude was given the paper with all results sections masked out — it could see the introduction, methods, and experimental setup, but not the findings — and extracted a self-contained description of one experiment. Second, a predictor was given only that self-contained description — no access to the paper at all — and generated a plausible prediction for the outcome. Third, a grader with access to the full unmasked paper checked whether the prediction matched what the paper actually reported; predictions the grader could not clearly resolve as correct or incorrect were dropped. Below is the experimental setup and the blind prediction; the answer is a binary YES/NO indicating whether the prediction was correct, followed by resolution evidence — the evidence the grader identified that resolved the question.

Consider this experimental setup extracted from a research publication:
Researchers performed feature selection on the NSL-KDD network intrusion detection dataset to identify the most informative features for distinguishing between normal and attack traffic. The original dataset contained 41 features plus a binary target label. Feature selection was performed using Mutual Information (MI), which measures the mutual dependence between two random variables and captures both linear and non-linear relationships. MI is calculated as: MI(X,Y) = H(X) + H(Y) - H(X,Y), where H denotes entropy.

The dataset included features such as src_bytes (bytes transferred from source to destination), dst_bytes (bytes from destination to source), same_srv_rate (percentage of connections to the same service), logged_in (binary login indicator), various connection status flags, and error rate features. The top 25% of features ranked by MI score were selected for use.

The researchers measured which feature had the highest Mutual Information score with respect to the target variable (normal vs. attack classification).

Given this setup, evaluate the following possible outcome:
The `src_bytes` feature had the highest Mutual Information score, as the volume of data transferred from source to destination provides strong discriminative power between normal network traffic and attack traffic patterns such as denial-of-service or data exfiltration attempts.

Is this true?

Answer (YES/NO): YES